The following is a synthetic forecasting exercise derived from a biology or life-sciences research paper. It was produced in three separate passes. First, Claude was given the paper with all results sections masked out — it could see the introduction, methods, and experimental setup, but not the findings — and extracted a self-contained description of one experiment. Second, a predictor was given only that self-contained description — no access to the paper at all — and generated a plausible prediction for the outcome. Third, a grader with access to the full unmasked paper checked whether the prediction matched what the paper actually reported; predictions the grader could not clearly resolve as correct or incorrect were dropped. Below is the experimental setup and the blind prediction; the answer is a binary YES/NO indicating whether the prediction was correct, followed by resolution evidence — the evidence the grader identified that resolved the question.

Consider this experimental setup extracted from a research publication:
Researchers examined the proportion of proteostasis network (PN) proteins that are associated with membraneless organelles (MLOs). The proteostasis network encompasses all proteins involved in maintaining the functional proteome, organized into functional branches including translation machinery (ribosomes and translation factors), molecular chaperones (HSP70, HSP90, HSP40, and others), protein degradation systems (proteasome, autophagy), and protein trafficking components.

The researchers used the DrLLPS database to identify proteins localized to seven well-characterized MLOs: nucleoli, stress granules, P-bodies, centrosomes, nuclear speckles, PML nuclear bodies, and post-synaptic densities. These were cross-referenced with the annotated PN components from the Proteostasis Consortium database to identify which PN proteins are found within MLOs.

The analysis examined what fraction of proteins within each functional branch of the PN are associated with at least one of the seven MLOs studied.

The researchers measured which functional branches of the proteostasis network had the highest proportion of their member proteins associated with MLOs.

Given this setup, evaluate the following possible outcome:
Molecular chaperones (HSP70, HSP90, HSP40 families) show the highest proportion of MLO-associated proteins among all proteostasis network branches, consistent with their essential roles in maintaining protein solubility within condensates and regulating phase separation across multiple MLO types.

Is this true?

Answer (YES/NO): NO